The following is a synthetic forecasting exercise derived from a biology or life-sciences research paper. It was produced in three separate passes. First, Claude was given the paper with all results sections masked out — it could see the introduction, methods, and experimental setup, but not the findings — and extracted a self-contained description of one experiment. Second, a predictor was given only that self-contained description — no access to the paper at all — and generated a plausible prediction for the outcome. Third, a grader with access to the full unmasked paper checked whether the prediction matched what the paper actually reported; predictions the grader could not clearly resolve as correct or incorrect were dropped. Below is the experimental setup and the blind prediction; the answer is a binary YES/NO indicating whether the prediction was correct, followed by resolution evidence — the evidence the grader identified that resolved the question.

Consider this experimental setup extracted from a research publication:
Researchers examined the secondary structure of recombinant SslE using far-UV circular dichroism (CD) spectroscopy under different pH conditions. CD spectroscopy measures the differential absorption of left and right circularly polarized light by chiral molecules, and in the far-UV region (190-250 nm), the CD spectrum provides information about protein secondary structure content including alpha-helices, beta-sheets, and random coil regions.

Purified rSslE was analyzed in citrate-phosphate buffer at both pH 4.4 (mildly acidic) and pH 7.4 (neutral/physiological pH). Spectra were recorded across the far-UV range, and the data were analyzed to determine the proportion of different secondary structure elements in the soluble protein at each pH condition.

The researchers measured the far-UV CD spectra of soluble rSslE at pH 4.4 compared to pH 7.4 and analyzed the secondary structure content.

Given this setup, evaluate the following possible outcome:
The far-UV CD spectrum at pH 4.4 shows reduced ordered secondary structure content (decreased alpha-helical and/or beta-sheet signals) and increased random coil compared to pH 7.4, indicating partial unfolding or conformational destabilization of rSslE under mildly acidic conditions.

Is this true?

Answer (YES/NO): NO